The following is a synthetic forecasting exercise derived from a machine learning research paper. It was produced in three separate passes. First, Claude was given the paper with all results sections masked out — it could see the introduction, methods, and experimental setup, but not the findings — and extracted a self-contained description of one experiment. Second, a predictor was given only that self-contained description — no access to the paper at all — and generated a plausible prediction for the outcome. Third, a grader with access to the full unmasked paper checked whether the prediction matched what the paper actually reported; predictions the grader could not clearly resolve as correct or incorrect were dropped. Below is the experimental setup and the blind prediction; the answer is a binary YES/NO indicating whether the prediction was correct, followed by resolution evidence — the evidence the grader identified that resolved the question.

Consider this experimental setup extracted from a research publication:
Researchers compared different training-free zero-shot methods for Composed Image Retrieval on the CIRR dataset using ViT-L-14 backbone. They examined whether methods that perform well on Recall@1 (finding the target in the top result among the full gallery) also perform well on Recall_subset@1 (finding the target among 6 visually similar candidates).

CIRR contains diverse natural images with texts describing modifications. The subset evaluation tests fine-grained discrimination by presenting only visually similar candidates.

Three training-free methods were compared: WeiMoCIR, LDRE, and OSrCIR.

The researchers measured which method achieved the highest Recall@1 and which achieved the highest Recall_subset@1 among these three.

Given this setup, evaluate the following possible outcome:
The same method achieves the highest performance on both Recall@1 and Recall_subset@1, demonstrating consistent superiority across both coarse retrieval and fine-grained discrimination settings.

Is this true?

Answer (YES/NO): NO